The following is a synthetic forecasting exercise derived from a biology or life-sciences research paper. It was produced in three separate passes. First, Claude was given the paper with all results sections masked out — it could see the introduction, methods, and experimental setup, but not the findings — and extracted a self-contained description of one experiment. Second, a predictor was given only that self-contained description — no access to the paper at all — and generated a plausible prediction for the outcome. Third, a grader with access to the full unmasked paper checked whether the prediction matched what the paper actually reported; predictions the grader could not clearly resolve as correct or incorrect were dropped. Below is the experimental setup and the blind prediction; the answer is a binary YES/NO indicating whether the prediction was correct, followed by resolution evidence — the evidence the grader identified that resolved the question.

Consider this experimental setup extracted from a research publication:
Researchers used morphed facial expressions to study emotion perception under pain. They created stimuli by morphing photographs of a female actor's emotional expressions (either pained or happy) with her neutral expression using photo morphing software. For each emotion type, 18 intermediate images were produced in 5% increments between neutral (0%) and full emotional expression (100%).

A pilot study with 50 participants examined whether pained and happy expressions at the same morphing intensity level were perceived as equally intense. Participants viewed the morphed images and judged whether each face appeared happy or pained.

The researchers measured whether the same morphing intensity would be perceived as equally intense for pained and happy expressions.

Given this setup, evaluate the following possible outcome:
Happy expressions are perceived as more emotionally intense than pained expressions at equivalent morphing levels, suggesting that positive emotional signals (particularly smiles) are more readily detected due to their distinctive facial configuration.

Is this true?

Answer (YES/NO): NO